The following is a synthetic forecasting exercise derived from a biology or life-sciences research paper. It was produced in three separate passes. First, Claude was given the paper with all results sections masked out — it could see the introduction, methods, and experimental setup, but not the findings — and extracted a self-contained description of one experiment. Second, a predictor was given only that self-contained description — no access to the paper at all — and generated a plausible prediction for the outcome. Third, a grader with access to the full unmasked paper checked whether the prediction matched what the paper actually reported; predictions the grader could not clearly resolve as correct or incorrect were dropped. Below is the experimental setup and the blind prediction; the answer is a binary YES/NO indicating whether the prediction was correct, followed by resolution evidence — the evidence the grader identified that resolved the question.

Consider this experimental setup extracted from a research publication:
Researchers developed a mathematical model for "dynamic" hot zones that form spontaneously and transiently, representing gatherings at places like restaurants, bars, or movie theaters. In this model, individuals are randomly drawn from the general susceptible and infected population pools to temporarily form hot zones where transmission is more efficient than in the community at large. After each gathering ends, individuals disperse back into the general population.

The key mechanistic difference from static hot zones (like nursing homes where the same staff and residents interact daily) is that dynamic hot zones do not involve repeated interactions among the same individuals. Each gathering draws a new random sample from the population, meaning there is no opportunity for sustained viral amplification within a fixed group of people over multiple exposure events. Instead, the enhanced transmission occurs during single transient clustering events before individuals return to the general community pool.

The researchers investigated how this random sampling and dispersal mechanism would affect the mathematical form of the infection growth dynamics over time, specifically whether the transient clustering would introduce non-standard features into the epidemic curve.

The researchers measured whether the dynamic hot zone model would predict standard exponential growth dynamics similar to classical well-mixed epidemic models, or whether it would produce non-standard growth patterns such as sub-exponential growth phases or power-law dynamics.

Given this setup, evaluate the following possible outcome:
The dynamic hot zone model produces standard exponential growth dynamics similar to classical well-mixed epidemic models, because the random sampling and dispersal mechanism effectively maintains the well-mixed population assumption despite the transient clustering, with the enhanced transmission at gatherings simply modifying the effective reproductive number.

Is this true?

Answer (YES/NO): YES